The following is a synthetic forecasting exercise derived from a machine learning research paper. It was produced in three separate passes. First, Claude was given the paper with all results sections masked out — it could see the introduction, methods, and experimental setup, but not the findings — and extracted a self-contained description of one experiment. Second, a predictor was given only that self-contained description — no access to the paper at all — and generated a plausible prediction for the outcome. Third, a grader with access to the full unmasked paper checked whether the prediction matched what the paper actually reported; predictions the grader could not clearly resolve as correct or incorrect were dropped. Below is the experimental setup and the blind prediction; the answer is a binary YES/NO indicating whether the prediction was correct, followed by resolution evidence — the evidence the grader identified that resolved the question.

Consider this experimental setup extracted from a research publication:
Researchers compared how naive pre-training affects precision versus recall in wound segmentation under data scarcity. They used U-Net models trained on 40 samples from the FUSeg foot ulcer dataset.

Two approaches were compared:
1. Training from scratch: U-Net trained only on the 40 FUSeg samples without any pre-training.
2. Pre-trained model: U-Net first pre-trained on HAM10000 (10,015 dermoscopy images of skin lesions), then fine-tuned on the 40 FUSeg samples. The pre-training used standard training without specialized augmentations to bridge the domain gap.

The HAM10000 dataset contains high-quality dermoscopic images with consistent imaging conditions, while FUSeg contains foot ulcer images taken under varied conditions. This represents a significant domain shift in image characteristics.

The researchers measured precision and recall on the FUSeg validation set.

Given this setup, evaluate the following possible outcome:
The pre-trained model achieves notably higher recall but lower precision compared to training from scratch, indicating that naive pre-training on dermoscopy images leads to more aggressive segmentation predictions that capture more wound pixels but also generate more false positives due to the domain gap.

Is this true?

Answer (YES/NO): NO